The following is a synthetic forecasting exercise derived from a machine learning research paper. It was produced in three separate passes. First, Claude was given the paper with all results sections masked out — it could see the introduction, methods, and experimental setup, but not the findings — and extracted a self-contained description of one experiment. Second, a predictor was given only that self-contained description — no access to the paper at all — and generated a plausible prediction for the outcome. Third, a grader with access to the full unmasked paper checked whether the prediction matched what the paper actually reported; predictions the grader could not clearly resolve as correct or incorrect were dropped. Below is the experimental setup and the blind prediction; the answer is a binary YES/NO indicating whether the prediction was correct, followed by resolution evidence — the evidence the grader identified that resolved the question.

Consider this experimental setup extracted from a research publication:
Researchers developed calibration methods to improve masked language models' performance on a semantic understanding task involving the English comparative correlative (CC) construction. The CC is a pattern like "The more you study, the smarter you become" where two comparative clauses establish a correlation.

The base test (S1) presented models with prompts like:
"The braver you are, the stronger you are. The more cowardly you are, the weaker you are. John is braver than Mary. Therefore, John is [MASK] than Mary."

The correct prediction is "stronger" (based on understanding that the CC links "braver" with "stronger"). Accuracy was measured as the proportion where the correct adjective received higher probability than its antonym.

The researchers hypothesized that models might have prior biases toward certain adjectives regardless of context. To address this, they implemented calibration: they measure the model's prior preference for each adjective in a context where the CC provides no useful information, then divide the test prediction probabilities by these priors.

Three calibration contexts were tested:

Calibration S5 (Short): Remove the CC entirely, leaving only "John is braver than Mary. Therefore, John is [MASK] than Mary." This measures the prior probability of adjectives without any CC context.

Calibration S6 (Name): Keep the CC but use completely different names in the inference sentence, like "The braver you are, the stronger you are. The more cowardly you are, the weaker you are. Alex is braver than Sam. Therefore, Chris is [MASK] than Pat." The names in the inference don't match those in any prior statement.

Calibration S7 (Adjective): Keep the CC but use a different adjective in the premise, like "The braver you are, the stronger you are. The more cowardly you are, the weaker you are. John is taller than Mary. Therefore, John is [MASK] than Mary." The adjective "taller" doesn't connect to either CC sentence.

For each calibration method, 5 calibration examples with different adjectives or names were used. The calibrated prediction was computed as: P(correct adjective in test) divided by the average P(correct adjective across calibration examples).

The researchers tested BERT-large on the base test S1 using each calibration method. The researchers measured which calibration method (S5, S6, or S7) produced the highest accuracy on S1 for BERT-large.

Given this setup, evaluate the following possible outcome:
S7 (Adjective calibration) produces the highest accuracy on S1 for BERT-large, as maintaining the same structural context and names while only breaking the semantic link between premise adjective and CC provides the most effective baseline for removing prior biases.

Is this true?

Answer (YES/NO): NO